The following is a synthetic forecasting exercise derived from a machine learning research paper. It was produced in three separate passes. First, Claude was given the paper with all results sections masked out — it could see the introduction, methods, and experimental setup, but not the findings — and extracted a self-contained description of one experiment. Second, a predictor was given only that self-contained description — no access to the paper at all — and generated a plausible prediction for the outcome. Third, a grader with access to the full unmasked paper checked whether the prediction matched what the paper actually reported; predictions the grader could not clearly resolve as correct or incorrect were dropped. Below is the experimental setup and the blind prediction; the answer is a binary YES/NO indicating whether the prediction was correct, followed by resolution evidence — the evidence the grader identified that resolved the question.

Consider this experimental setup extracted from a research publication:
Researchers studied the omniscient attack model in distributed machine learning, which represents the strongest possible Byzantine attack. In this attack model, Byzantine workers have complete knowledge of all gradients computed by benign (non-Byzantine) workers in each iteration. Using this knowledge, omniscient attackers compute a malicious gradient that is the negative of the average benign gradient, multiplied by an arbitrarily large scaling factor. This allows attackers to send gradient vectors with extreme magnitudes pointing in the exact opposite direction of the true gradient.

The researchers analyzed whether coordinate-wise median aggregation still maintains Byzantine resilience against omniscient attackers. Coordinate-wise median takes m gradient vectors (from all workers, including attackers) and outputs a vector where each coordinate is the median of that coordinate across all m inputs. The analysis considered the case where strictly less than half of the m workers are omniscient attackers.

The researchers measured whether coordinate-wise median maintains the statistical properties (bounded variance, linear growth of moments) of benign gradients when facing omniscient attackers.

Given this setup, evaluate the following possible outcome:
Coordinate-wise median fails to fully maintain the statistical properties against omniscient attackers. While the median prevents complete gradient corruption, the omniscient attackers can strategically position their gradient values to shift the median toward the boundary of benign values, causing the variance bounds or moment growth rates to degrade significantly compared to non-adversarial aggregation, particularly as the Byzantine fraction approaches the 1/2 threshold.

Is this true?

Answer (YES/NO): NO